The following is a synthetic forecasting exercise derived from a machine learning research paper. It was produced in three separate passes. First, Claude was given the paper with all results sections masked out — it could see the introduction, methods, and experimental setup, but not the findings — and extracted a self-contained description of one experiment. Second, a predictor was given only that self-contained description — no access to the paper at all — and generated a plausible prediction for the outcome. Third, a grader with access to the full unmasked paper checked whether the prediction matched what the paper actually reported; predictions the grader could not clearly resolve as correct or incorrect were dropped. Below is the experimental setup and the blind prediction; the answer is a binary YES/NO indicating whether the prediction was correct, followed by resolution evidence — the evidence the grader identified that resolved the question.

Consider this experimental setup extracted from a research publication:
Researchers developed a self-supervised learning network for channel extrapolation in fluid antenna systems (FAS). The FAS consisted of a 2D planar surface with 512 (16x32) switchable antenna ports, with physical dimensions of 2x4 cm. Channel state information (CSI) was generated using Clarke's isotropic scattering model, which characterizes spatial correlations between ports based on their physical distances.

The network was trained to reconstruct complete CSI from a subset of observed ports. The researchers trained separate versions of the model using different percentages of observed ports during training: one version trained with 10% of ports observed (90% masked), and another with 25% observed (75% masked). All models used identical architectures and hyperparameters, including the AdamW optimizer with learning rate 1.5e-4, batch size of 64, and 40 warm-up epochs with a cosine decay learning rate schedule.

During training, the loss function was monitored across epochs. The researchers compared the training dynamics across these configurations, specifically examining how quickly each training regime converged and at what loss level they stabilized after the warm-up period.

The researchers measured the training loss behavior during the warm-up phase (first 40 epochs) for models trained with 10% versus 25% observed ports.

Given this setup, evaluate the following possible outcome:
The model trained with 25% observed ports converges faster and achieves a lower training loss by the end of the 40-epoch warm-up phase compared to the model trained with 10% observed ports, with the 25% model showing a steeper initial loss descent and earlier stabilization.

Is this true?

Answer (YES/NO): NO